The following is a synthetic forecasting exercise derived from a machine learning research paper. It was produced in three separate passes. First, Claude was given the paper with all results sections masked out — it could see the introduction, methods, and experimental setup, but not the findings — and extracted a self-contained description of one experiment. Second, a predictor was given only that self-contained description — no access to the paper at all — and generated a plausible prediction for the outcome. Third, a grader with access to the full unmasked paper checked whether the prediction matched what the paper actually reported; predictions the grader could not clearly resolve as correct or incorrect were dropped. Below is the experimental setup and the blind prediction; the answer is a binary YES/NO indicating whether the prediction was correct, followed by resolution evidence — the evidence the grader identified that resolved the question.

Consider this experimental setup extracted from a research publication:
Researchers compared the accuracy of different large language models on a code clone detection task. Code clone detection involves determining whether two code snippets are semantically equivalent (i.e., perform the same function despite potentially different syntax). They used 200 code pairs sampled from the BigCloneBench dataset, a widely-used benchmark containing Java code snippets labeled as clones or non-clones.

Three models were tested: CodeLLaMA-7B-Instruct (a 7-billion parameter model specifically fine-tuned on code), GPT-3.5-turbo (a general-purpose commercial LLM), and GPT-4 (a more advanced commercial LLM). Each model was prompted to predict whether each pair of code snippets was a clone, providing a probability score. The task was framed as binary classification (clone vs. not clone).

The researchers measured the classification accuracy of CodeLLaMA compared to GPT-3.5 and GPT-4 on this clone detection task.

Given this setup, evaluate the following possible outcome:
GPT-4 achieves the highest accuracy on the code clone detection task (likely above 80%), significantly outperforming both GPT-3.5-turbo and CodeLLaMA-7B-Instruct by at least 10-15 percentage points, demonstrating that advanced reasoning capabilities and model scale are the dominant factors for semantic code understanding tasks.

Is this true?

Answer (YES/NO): NO